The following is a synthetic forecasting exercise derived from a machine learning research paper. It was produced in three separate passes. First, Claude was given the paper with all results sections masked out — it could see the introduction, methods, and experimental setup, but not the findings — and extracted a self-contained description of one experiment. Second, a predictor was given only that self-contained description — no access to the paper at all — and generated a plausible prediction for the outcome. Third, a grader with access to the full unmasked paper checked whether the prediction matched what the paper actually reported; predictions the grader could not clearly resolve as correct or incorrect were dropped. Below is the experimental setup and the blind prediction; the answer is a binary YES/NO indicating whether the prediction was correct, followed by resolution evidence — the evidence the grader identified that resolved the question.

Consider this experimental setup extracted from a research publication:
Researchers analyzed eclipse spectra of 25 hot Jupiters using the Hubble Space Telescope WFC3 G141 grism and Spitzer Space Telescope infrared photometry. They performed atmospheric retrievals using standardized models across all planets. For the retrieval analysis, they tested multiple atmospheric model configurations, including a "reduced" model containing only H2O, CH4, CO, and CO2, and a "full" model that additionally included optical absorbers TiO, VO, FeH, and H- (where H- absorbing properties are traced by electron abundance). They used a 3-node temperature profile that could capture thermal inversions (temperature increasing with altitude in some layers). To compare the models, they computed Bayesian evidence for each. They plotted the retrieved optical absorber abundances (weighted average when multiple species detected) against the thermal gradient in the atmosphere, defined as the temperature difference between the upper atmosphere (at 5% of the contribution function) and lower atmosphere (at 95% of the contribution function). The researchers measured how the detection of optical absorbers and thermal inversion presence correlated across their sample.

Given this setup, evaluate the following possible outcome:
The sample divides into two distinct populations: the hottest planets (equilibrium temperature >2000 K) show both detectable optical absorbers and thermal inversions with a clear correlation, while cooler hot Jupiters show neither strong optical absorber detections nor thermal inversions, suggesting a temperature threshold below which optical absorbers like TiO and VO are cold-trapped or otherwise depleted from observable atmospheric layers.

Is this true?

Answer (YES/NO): YES